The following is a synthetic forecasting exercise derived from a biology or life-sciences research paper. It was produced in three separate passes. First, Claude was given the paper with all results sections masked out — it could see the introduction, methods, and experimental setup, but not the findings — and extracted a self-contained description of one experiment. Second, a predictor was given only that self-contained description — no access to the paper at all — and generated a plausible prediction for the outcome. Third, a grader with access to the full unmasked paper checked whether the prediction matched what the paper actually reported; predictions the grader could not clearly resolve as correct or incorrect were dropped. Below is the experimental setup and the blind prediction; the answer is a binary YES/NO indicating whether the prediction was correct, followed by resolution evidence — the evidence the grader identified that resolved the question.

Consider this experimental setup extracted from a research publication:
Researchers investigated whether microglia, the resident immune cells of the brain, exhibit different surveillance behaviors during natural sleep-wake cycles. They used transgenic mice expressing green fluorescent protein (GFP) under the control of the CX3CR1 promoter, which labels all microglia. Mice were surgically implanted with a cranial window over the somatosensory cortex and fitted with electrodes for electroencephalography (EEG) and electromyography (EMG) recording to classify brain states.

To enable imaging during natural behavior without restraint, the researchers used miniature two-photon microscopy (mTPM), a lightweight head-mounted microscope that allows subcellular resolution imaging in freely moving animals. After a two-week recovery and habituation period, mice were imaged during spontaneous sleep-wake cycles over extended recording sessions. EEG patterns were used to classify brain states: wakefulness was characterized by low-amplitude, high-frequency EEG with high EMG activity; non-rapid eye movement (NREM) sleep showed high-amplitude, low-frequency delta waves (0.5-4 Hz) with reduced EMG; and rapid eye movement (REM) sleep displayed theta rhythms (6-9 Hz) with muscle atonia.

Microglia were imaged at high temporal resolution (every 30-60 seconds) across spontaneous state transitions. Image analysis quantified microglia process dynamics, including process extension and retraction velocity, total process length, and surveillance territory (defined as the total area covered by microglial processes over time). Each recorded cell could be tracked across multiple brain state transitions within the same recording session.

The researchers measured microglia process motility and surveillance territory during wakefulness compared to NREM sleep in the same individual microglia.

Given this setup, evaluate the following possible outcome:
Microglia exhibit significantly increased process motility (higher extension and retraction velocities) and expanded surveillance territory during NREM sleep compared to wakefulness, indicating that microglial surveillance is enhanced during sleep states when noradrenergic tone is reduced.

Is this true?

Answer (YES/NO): NO